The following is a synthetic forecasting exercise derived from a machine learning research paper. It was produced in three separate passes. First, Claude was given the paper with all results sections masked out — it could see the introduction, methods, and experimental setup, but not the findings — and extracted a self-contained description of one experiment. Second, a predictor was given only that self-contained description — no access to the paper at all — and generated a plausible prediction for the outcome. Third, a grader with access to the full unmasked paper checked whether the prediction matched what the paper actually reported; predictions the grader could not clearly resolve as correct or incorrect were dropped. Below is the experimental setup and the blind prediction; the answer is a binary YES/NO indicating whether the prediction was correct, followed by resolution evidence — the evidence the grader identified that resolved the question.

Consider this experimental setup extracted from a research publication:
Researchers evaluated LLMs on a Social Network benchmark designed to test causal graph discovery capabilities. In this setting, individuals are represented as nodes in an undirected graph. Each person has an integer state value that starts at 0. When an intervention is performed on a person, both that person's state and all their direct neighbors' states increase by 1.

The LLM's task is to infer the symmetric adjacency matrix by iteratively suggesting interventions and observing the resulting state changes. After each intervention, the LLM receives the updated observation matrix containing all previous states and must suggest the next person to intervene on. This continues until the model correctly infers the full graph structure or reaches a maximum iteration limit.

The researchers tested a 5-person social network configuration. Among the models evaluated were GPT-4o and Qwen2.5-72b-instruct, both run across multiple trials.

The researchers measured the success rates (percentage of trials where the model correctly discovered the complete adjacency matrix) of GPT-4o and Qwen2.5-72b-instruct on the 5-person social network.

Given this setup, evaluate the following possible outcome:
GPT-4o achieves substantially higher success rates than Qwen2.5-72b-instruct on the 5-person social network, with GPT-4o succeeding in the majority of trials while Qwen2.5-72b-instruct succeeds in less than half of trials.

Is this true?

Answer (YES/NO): NO